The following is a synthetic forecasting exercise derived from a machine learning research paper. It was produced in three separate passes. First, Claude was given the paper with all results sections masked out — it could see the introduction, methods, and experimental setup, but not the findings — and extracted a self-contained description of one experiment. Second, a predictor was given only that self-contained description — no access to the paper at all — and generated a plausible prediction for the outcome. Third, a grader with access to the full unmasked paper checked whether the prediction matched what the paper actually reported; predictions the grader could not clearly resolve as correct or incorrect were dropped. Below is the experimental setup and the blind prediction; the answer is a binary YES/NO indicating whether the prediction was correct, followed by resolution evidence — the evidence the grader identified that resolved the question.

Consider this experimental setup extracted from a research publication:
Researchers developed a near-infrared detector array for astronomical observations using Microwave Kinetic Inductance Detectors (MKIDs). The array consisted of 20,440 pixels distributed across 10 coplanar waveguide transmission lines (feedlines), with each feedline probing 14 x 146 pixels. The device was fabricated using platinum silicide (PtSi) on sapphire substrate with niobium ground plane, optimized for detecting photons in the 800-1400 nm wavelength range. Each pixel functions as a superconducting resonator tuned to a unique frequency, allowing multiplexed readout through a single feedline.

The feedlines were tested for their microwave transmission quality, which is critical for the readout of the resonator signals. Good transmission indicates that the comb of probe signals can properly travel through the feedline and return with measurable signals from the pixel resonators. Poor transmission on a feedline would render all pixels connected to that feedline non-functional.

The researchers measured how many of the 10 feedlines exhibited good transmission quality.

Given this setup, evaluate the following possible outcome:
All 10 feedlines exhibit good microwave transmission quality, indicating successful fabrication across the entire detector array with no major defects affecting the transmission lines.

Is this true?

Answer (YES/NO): NO